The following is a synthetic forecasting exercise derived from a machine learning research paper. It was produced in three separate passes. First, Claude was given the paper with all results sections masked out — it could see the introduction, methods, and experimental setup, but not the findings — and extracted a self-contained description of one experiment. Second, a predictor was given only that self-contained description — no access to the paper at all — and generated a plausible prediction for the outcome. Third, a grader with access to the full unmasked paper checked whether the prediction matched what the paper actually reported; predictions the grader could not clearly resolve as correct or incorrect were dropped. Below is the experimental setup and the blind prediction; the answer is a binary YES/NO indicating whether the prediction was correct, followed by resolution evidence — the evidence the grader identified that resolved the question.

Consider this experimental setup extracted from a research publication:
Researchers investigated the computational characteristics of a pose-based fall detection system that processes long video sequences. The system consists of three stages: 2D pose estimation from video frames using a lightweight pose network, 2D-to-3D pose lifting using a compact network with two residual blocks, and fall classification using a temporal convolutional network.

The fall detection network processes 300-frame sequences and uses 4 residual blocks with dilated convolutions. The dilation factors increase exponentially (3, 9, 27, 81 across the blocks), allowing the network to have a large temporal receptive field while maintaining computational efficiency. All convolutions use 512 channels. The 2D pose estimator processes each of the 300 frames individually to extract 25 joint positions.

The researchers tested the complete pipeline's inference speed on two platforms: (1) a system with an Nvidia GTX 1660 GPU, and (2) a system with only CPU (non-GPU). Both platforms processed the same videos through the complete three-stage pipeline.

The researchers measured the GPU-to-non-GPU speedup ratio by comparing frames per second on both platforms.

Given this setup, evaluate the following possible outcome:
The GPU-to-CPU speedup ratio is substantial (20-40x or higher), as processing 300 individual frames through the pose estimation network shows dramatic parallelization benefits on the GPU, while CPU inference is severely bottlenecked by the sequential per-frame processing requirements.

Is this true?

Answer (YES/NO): NO